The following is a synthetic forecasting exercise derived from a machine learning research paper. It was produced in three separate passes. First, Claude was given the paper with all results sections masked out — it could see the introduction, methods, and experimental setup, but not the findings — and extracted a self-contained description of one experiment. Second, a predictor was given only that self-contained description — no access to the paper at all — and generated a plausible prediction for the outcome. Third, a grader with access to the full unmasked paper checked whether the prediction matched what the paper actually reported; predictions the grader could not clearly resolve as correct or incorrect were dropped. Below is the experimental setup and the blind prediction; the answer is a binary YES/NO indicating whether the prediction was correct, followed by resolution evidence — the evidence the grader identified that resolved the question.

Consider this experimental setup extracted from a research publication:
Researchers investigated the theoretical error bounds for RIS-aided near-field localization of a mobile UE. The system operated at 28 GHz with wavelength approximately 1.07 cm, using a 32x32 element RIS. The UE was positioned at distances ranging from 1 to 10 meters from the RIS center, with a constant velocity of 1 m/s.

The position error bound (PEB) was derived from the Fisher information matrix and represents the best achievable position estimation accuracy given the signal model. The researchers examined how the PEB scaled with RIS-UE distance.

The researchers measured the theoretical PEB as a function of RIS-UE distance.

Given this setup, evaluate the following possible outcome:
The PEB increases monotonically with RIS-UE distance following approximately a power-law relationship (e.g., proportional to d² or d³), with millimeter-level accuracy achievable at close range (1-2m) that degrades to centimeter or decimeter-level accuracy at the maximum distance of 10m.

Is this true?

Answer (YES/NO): NO